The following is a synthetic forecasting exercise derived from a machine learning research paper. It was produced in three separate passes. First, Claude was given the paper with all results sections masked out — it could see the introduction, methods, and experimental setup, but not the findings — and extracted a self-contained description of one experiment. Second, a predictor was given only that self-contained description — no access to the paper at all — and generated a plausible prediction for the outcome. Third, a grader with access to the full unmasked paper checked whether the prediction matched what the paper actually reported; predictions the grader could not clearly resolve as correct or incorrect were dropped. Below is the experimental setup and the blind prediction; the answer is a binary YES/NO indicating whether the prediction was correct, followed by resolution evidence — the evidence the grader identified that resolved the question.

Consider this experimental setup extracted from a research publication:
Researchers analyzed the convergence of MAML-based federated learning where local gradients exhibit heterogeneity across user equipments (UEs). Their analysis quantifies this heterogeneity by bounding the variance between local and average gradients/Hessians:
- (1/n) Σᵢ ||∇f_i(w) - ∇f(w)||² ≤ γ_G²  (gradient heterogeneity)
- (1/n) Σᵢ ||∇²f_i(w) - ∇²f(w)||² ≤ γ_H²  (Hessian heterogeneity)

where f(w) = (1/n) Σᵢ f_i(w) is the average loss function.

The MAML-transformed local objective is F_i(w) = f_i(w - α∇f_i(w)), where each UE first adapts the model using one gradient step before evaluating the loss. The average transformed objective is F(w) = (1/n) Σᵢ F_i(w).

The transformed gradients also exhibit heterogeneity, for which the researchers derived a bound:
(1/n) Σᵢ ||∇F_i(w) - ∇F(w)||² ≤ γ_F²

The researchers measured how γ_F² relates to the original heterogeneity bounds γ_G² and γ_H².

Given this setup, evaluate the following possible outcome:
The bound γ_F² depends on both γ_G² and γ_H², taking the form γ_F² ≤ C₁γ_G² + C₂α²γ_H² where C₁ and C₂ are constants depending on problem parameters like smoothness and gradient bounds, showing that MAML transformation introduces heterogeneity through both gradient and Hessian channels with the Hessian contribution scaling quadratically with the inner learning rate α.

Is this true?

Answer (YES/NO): YES